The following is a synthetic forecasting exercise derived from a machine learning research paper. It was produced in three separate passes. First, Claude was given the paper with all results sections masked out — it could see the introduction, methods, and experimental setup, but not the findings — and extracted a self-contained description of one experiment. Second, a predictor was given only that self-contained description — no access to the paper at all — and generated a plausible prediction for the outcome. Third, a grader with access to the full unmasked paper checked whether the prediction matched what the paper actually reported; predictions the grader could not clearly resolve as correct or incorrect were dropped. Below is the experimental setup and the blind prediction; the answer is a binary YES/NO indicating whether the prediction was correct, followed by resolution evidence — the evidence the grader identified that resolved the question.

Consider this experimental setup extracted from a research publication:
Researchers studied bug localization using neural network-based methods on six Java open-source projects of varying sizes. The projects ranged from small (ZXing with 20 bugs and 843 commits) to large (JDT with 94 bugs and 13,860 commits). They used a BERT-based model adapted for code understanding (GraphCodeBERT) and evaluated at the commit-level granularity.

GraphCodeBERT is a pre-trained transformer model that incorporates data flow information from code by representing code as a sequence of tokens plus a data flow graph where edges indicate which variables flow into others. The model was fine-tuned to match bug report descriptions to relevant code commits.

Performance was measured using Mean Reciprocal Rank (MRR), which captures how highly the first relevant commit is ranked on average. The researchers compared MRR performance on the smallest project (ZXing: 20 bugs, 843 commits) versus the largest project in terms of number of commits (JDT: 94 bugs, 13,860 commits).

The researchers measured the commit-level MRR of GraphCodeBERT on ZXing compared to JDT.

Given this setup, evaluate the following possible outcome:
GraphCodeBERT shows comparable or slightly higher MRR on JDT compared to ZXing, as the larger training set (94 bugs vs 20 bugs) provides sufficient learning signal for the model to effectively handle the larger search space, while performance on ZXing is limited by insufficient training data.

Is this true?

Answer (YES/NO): NO